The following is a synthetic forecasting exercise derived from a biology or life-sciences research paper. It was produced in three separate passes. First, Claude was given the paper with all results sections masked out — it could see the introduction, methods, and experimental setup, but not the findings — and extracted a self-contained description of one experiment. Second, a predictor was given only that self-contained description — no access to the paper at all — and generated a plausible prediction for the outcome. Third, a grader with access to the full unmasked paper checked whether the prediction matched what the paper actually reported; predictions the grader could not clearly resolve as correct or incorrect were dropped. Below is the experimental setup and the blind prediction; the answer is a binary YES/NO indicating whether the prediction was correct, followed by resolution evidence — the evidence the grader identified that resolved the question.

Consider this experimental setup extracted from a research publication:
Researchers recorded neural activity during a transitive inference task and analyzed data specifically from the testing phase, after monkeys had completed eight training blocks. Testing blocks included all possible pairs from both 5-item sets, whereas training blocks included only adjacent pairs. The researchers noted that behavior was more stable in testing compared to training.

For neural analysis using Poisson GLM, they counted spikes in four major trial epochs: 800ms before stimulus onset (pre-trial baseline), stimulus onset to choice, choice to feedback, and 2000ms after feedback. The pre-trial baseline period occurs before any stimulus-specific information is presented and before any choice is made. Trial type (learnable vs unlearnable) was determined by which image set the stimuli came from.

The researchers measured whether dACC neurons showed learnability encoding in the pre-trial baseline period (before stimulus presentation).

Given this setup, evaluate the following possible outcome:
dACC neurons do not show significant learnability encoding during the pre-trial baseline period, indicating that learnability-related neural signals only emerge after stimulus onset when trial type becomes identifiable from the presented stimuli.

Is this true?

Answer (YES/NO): YES